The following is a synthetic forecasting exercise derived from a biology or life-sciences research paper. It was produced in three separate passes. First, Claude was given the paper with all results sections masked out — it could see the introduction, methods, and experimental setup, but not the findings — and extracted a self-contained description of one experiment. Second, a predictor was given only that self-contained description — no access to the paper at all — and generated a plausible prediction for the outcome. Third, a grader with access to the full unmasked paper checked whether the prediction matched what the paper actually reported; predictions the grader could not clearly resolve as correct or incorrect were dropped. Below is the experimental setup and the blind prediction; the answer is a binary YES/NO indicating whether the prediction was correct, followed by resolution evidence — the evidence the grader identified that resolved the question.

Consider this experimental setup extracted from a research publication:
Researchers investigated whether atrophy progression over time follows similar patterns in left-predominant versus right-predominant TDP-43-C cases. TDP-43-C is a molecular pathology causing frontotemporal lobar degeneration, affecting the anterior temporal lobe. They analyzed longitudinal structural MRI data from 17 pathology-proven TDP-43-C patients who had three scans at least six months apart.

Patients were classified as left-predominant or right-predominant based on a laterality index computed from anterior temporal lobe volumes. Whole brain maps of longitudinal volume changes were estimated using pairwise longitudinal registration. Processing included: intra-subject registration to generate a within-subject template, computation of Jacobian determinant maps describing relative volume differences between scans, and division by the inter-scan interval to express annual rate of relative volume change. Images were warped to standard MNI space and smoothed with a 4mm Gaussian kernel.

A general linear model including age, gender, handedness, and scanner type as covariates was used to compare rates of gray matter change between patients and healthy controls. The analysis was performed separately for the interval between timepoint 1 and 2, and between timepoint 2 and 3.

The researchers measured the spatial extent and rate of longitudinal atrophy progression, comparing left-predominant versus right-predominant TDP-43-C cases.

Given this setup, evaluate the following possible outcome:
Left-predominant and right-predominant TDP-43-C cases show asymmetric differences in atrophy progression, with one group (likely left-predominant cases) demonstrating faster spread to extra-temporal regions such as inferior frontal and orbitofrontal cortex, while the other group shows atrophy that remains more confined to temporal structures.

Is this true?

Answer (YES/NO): NO